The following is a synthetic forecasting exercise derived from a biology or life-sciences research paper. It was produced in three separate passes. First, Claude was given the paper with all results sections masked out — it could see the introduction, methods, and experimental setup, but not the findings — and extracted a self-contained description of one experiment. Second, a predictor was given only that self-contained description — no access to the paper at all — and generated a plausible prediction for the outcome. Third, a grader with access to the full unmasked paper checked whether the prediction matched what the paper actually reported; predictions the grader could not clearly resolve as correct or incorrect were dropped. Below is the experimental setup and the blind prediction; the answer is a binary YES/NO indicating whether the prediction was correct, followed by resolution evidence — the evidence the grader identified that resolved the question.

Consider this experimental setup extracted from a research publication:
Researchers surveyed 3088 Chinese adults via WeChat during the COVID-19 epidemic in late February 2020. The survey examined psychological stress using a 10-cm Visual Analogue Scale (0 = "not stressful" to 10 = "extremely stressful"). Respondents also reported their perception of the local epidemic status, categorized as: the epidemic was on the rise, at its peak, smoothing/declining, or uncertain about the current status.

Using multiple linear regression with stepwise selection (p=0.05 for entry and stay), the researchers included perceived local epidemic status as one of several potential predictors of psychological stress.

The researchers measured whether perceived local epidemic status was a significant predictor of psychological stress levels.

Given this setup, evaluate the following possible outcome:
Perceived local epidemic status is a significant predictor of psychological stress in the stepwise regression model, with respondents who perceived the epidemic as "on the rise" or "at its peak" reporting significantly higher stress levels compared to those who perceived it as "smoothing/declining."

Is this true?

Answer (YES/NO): NO